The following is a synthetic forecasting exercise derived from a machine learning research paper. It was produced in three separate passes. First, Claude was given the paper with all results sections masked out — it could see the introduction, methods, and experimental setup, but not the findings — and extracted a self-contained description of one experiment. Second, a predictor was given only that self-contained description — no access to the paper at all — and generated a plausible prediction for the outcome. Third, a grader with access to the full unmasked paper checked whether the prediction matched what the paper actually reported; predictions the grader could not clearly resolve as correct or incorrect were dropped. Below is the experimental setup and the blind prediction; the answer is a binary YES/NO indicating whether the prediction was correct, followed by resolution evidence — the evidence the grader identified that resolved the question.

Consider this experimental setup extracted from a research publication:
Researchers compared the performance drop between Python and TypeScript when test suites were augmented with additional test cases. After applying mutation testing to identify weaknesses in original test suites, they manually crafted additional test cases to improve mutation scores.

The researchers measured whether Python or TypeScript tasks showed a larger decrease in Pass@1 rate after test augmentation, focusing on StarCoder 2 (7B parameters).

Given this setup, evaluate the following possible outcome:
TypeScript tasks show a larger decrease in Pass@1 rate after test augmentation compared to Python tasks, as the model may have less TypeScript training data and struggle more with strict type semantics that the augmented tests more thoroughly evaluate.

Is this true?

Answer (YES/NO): NO